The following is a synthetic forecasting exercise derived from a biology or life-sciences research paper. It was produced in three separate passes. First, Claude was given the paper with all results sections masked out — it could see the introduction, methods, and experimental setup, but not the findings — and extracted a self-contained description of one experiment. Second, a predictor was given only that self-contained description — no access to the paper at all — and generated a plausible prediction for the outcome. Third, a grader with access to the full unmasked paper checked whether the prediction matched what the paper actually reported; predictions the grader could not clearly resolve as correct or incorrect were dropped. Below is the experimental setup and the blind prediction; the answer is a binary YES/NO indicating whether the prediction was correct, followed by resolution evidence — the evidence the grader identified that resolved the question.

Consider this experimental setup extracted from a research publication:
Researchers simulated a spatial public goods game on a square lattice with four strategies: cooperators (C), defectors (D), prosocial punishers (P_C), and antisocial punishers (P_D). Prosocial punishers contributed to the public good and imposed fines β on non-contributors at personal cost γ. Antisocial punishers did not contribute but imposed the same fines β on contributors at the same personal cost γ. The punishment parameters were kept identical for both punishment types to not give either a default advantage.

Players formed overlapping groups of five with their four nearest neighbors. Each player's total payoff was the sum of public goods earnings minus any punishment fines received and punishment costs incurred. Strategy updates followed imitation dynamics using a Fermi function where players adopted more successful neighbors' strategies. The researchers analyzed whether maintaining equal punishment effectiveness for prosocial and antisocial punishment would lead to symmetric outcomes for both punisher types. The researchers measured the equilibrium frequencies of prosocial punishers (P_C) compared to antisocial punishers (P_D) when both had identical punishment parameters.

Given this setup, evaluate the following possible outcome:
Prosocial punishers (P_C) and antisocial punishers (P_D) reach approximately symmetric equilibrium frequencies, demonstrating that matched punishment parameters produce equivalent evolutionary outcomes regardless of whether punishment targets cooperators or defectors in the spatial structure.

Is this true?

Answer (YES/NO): NO